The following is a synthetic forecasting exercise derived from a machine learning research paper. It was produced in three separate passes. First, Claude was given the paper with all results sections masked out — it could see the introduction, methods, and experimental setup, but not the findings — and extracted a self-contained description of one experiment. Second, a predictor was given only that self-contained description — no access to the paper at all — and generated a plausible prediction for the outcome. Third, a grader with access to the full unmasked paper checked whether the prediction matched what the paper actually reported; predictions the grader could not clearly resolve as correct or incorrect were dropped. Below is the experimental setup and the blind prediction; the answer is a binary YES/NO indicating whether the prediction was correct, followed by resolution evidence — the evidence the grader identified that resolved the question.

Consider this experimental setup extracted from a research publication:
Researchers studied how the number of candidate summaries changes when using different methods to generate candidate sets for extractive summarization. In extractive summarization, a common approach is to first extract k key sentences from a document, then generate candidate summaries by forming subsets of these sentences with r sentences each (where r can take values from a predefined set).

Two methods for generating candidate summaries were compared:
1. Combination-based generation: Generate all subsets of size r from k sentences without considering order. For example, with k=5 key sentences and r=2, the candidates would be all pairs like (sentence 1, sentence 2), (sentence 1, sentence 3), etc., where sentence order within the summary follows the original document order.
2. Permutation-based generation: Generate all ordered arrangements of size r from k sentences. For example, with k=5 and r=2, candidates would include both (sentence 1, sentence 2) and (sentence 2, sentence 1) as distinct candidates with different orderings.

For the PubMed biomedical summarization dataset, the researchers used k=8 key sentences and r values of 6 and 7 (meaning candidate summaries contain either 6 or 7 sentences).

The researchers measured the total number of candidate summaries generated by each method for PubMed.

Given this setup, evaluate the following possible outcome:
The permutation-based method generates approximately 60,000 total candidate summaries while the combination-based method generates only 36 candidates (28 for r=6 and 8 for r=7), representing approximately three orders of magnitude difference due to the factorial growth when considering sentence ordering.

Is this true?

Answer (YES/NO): YES